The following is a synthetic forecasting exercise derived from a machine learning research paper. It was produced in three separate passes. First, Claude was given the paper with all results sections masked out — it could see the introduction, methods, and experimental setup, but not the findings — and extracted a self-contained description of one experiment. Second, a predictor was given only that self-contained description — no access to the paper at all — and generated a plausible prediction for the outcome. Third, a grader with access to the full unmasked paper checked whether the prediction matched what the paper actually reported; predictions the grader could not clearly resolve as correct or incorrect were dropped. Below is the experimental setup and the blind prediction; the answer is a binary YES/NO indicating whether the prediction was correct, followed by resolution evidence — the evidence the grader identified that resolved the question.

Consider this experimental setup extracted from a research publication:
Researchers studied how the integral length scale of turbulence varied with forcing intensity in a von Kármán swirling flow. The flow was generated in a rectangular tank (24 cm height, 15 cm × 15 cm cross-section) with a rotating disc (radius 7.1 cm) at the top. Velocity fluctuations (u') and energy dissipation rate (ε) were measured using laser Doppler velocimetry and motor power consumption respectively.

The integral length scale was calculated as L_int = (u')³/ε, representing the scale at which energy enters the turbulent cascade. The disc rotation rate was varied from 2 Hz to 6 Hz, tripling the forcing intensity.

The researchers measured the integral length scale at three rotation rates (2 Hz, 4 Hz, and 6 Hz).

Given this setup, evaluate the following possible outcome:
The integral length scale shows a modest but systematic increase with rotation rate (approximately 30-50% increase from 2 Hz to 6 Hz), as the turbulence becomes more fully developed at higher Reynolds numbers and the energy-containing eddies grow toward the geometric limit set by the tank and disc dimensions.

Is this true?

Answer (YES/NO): NO